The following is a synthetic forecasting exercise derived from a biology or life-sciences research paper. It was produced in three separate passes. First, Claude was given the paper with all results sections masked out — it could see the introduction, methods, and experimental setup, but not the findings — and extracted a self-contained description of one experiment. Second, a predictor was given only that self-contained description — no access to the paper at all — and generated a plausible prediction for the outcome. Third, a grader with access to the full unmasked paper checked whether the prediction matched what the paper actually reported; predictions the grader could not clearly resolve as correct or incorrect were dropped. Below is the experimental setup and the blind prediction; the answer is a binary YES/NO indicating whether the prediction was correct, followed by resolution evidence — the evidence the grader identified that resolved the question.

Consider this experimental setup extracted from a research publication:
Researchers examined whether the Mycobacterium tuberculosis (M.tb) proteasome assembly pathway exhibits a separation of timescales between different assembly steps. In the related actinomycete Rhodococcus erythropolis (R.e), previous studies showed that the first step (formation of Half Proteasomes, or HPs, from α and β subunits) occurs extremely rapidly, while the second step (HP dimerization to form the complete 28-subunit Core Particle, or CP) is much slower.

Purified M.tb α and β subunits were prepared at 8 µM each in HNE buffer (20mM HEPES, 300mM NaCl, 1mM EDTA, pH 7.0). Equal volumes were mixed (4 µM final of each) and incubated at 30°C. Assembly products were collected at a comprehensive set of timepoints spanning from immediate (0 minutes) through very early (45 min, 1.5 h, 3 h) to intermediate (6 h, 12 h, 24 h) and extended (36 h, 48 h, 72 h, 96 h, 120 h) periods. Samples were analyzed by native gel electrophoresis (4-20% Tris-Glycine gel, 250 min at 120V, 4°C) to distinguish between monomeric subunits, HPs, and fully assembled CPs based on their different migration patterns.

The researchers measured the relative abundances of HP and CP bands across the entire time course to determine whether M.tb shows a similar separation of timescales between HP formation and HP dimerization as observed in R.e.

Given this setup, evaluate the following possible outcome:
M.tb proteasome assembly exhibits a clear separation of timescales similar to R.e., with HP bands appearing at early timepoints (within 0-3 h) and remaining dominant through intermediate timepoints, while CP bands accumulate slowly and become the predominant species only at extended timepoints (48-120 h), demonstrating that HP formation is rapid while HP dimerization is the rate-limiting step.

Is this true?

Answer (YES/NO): NO